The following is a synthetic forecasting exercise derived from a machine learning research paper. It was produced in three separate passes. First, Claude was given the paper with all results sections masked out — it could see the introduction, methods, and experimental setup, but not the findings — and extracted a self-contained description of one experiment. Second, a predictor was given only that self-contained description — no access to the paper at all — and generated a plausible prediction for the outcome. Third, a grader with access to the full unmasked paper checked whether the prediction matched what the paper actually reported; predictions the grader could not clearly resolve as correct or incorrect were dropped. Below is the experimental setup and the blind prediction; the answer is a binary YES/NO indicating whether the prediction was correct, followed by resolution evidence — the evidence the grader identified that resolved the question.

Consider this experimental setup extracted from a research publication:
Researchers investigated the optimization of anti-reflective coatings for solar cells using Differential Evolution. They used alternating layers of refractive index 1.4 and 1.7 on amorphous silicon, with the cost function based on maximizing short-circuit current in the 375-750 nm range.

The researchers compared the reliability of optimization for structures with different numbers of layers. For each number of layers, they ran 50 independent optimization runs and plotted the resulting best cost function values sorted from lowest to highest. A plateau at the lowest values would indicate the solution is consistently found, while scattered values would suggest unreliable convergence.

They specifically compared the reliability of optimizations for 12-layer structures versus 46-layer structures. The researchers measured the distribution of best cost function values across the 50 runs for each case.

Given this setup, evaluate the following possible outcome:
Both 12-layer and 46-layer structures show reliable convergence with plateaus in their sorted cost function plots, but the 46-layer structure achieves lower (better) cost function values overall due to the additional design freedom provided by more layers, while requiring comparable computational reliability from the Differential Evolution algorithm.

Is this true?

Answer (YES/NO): NO